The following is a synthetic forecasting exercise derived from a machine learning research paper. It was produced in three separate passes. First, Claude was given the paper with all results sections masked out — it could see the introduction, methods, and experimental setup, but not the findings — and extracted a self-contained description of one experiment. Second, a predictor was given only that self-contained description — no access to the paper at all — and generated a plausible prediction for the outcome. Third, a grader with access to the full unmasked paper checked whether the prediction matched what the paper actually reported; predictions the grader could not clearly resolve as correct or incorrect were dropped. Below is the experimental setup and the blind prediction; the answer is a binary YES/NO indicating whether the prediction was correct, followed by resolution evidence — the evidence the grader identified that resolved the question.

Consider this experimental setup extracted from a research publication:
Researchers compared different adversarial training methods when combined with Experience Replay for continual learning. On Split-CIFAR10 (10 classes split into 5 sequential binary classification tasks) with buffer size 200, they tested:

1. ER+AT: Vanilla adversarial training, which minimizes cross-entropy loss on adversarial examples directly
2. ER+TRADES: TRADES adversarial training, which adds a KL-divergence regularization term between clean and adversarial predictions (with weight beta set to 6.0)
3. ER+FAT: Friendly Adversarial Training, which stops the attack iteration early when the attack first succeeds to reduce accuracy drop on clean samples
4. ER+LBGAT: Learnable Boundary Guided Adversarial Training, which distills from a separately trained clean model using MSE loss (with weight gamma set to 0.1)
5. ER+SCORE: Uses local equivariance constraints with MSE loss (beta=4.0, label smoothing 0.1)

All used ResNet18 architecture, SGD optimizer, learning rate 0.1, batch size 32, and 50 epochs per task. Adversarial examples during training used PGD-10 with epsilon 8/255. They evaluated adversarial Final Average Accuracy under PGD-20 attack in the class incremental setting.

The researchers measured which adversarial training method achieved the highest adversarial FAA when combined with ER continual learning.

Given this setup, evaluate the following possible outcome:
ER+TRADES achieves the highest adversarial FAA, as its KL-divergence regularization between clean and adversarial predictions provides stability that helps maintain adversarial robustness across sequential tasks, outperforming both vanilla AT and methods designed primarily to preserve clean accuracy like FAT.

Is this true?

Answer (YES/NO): NO